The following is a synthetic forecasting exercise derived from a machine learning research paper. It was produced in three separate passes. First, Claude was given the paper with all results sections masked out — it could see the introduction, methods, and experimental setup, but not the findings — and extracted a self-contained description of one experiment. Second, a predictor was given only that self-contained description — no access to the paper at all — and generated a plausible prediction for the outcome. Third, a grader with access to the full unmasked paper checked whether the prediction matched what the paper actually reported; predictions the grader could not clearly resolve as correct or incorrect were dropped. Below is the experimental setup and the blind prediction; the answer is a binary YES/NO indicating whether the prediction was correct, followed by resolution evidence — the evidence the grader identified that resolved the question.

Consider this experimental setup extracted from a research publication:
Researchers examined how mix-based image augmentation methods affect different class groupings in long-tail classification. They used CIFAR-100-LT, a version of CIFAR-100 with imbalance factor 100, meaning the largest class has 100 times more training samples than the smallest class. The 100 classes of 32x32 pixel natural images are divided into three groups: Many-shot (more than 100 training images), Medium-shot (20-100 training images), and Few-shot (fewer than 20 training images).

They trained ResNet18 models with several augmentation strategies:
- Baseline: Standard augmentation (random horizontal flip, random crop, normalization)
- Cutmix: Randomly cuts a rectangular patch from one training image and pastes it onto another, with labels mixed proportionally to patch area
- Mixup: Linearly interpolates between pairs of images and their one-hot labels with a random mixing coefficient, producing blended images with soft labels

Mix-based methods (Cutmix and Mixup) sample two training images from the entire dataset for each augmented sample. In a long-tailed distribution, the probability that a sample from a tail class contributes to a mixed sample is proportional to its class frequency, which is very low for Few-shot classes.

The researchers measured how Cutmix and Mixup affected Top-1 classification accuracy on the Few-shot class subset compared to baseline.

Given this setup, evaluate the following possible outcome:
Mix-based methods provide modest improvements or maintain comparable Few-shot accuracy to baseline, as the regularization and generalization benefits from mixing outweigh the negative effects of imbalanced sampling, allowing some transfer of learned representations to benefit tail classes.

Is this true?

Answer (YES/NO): NO